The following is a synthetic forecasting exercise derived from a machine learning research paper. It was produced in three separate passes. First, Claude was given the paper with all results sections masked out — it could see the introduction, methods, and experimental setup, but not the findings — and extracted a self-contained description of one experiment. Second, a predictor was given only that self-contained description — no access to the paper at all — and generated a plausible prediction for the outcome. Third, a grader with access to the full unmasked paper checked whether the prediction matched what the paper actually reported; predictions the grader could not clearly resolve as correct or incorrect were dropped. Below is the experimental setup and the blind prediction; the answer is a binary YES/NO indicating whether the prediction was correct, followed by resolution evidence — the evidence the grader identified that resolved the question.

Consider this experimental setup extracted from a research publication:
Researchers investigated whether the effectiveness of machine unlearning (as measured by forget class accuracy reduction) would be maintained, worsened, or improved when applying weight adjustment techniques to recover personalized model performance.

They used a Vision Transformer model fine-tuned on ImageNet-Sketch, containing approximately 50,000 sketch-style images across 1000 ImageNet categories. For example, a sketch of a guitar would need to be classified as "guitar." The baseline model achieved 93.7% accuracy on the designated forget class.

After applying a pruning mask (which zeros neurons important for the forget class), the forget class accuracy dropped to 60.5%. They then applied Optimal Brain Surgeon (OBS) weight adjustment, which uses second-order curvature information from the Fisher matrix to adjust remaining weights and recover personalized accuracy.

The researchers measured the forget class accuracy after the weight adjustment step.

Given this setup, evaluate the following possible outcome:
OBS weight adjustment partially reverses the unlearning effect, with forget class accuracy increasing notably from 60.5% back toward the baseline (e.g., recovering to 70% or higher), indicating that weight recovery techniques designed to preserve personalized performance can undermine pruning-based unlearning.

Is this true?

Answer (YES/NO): NO